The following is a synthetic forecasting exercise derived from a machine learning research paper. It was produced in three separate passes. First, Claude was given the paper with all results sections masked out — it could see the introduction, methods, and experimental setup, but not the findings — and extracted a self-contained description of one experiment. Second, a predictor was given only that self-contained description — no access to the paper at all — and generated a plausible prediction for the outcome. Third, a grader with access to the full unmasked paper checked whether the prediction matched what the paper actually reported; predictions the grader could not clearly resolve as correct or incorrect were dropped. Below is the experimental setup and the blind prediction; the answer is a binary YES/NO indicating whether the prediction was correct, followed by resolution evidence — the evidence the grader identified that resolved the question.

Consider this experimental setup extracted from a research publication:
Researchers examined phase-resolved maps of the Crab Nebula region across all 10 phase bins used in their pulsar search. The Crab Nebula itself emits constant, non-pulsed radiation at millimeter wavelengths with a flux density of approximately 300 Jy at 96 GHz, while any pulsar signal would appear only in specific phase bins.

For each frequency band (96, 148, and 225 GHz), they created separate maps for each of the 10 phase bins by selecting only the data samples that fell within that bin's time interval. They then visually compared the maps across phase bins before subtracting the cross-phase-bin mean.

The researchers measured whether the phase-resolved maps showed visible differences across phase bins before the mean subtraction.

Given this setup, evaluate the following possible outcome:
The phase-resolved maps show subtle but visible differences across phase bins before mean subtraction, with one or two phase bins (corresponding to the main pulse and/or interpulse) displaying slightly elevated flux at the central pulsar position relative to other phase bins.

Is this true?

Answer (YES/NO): NO